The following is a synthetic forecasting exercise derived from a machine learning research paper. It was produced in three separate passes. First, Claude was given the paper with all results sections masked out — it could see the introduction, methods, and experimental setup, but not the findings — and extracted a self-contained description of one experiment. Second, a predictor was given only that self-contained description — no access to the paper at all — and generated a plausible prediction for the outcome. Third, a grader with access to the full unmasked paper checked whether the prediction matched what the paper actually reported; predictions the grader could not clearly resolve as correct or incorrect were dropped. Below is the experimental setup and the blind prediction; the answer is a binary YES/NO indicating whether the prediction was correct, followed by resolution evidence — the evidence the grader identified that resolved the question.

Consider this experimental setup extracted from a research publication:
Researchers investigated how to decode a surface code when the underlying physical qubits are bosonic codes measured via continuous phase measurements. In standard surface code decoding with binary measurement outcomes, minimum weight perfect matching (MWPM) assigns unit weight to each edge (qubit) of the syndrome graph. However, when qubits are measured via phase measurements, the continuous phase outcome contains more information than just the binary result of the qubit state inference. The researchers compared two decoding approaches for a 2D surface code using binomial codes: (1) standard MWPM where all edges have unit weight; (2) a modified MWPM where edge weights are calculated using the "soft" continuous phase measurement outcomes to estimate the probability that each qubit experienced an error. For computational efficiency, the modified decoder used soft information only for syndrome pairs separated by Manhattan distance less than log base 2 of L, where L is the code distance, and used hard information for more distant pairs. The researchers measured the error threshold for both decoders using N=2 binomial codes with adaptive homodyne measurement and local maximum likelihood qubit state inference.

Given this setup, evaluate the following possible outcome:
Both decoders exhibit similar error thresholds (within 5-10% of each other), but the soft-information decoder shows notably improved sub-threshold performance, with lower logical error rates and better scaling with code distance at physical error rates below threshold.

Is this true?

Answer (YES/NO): NO